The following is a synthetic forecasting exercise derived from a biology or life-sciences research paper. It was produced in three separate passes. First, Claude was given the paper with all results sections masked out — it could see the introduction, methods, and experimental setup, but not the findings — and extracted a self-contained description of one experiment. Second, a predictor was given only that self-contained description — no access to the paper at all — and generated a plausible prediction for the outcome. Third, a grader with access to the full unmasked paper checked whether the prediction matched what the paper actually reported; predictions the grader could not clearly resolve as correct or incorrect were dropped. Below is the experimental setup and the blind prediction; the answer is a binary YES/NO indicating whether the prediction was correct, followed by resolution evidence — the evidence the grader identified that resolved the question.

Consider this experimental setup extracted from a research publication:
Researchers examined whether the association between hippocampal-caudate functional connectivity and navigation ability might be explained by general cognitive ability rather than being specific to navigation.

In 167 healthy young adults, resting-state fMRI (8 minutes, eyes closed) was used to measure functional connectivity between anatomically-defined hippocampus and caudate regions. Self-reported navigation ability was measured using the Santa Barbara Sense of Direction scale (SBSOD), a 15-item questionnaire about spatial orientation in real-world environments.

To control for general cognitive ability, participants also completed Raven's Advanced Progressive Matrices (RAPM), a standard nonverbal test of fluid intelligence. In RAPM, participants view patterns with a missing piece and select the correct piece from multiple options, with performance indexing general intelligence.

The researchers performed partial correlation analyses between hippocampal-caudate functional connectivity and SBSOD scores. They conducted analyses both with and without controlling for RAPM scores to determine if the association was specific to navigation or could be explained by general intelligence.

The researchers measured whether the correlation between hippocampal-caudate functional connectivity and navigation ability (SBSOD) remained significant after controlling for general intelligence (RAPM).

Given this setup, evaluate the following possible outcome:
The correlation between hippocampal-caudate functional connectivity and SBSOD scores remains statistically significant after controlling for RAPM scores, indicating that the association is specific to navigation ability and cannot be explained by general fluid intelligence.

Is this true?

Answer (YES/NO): YES